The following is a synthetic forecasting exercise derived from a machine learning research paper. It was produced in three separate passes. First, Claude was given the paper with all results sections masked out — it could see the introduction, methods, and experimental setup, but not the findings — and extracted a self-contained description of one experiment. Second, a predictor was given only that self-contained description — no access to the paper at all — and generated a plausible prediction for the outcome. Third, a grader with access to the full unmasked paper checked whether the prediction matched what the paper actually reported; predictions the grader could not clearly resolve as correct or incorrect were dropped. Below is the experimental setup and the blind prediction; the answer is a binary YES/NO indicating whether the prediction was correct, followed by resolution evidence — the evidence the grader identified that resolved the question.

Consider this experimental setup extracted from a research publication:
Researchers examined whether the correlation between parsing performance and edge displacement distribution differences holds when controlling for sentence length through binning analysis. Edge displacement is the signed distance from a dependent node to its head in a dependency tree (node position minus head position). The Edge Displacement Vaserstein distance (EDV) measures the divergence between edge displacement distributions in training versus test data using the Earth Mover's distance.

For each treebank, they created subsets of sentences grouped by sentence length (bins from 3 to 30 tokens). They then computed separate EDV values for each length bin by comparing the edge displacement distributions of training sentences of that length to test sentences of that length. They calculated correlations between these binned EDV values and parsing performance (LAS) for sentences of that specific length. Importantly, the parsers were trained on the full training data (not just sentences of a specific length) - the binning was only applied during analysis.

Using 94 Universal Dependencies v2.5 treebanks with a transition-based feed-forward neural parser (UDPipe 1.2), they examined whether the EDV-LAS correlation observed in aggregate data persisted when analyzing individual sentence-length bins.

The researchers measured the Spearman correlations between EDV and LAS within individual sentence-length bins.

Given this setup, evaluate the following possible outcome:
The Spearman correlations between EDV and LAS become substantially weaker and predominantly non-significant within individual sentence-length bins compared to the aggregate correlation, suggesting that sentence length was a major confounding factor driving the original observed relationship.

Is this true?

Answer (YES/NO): NO